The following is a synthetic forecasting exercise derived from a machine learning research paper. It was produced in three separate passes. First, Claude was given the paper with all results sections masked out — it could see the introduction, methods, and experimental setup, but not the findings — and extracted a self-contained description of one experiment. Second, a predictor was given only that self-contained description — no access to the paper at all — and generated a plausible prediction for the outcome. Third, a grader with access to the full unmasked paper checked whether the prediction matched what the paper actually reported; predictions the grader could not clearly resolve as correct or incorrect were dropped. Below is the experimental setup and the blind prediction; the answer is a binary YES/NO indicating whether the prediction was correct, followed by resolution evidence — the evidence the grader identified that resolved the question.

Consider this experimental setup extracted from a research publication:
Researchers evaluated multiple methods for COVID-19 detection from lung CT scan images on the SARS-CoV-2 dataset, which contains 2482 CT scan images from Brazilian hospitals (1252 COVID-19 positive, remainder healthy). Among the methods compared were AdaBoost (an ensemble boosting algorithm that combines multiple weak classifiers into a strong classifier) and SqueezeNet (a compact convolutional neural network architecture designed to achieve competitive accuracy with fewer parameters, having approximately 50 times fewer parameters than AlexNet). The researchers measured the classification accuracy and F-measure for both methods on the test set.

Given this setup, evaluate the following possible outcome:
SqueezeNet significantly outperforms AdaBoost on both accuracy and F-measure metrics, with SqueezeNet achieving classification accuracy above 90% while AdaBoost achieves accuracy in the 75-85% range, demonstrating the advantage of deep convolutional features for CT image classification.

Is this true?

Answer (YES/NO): NO